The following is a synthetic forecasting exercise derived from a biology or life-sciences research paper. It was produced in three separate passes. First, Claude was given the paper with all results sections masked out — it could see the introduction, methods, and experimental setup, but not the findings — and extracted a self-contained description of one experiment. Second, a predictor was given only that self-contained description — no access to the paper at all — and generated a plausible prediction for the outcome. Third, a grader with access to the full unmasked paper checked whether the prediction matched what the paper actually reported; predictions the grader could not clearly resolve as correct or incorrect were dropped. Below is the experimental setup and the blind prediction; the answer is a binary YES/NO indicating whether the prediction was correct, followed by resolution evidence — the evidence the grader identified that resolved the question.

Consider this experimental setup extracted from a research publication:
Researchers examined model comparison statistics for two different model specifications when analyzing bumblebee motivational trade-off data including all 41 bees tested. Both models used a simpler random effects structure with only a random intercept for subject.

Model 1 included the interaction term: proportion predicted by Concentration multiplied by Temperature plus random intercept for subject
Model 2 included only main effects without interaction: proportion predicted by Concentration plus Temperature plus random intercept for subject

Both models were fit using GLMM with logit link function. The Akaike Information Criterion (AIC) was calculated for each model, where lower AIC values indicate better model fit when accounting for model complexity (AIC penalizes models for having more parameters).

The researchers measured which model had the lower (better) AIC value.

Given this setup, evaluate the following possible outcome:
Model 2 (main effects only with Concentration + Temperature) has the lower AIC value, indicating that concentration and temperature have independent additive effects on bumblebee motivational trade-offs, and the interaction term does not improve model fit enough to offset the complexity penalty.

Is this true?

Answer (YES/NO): YES